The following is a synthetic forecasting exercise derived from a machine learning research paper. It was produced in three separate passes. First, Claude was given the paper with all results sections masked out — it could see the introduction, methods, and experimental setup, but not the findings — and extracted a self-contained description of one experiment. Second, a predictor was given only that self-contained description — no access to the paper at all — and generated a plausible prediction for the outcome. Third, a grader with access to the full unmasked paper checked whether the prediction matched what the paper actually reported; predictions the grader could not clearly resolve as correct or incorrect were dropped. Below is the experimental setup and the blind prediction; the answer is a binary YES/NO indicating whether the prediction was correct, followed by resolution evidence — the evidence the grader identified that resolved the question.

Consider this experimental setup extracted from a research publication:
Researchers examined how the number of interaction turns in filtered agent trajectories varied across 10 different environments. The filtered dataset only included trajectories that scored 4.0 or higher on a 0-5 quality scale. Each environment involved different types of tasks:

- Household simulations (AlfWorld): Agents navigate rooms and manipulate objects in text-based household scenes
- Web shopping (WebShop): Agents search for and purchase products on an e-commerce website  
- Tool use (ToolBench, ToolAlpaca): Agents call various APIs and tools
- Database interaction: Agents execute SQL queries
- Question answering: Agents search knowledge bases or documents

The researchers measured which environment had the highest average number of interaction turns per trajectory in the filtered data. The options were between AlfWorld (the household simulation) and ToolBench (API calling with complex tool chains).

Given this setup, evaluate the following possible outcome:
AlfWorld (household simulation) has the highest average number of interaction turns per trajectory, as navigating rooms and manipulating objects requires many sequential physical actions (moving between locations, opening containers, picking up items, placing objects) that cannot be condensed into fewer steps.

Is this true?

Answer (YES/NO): YES